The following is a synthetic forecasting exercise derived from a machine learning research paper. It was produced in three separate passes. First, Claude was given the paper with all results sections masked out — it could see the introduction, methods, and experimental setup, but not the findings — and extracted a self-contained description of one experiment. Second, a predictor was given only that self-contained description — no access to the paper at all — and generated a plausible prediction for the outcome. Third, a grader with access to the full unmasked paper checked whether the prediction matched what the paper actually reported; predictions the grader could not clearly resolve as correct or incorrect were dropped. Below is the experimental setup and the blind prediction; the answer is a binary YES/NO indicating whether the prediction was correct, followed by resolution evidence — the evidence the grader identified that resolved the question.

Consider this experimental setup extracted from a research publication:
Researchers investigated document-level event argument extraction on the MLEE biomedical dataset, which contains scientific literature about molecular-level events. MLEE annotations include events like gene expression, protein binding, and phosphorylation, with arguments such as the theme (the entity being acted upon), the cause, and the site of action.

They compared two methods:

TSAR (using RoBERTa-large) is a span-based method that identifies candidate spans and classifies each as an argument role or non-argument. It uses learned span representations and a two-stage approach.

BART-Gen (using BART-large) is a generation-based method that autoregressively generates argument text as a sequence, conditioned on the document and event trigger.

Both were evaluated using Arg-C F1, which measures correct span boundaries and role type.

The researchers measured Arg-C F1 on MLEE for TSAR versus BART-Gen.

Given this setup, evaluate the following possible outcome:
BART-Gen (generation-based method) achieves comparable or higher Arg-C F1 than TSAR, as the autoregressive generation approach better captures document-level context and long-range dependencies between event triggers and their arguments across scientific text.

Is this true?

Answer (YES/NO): NO